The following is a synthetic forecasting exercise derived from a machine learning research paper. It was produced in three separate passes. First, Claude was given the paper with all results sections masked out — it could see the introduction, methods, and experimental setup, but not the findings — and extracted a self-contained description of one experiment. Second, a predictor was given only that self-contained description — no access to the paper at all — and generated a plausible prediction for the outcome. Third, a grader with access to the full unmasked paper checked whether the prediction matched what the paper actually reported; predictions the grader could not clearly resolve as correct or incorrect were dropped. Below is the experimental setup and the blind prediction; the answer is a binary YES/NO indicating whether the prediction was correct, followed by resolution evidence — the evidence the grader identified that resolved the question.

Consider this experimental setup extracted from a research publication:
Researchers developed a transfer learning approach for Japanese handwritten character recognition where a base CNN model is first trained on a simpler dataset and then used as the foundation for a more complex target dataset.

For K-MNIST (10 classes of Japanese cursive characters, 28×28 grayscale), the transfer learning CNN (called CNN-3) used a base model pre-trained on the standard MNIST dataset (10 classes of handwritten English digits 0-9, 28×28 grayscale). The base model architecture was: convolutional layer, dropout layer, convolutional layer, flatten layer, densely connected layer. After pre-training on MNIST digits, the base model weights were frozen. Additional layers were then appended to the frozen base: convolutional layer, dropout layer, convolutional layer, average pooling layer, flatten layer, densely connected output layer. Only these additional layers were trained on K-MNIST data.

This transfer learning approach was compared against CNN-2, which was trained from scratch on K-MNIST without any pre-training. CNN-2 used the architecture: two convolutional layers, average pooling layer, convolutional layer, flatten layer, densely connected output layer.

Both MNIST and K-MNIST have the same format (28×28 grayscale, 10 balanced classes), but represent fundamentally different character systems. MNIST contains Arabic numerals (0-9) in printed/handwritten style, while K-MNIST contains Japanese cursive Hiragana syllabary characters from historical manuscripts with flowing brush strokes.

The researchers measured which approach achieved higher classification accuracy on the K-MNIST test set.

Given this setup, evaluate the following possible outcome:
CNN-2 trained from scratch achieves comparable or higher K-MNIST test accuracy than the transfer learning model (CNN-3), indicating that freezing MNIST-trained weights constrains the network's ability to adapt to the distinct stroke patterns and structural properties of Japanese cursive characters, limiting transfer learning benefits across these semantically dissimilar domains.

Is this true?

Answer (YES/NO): YES